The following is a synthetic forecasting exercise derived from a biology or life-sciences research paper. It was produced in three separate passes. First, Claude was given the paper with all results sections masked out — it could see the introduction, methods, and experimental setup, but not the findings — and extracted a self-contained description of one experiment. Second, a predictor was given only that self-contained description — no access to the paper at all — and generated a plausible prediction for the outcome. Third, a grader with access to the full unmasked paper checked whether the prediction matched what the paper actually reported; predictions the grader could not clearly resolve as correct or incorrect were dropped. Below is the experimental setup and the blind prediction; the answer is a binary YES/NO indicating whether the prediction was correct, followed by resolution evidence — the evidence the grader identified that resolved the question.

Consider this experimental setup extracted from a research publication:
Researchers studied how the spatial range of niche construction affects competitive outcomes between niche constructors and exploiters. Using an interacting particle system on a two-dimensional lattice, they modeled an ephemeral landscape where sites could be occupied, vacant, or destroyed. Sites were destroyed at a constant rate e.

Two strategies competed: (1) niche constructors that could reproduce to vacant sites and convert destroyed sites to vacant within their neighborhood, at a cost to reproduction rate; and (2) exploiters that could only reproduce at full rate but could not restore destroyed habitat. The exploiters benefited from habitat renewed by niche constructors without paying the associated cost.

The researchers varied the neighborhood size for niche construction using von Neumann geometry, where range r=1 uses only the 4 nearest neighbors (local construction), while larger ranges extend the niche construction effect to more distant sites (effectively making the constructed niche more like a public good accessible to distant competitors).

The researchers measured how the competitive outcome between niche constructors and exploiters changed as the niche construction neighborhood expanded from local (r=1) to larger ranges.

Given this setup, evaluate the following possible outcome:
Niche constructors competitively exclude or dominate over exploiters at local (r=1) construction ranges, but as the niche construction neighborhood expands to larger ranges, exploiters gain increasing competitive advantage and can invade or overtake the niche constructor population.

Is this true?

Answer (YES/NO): NO